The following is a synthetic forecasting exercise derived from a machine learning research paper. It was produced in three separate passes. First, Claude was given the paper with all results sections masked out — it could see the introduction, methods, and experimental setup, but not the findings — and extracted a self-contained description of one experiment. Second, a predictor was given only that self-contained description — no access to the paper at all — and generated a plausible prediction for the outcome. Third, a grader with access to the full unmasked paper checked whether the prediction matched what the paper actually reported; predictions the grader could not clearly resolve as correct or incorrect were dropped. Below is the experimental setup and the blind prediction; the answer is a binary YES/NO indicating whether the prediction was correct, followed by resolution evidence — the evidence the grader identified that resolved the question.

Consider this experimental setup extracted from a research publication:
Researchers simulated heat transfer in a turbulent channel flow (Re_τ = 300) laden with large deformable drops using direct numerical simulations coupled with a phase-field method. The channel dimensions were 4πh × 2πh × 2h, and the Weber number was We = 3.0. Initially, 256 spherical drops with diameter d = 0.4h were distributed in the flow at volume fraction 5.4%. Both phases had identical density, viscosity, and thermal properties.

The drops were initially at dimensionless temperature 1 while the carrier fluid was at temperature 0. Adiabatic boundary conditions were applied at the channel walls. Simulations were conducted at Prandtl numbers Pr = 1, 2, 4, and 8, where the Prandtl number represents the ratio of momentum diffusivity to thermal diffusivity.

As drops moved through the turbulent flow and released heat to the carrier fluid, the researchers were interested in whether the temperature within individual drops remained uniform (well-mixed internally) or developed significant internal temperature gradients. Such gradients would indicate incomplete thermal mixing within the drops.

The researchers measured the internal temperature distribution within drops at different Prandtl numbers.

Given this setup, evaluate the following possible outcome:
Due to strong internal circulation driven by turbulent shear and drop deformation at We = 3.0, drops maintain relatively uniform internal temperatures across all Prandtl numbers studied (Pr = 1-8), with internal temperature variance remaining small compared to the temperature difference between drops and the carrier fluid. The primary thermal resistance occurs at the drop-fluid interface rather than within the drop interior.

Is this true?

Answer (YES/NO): NO